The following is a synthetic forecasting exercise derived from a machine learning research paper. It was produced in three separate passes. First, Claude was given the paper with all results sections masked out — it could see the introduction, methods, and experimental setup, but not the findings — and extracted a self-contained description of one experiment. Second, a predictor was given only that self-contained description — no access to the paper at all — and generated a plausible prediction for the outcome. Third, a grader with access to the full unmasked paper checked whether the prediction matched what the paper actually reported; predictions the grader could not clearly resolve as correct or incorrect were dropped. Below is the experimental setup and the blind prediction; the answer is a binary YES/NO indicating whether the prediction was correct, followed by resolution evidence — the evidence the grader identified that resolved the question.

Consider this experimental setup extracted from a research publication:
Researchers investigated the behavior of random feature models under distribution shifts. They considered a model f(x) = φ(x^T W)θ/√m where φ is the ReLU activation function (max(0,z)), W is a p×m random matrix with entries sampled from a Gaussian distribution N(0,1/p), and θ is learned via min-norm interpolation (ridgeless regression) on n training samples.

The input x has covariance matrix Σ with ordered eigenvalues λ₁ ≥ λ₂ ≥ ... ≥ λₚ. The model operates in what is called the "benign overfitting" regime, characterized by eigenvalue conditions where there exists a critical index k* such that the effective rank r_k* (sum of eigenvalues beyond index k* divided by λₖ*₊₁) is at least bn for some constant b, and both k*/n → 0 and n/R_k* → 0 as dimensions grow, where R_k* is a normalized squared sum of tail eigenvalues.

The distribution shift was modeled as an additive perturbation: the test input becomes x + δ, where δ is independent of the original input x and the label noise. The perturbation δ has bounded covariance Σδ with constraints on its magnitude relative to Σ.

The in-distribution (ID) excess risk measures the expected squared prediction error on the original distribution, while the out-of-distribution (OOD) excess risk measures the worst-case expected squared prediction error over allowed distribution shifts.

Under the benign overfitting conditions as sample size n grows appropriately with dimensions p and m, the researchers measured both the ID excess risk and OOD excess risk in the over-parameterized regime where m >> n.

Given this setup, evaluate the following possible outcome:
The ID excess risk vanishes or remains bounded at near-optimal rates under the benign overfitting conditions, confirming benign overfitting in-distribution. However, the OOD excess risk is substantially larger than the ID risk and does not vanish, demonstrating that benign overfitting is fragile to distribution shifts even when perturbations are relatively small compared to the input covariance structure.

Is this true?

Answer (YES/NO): NO